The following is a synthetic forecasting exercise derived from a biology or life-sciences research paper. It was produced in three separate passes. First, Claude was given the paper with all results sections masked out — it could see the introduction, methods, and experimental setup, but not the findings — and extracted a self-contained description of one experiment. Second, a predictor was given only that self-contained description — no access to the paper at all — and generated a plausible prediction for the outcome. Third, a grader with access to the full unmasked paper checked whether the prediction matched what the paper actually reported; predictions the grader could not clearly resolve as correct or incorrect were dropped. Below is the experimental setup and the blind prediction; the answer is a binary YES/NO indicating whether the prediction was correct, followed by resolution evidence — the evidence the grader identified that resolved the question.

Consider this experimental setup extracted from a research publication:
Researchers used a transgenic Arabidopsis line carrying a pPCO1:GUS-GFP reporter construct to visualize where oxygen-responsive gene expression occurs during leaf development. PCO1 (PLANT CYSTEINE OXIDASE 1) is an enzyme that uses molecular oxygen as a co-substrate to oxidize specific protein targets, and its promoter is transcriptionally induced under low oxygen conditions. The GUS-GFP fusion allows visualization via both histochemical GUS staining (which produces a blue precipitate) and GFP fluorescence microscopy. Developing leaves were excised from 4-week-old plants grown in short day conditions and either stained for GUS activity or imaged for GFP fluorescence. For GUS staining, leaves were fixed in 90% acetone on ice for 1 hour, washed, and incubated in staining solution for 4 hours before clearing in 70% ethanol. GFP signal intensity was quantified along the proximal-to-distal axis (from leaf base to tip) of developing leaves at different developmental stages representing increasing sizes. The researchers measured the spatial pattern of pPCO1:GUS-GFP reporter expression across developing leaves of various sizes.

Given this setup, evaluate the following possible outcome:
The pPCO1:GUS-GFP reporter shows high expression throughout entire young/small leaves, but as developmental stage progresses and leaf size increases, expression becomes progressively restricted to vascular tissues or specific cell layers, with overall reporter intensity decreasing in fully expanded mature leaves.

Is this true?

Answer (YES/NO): NO